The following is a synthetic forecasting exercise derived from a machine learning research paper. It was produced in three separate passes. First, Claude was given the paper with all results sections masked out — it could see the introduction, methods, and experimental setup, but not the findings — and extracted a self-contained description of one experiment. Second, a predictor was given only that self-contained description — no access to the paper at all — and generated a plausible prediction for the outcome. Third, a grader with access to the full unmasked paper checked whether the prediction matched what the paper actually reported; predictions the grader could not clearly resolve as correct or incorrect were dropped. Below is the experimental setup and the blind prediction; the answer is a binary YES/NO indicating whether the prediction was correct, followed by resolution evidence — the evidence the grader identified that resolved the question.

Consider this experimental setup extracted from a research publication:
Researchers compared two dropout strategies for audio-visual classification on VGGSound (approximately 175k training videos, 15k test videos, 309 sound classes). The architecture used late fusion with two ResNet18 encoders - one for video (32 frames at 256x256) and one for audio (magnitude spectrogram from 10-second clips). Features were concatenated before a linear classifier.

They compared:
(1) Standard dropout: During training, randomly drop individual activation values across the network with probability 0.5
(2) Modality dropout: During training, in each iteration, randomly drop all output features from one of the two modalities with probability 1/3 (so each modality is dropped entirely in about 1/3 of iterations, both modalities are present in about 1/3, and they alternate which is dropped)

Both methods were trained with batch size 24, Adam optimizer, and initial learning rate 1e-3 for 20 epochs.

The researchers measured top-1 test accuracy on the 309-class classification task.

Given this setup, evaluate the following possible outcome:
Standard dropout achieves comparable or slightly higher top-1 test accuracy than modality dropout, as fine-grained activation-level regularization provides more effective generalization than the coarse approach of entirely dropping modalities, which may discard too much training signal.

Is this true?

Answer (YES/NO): NO